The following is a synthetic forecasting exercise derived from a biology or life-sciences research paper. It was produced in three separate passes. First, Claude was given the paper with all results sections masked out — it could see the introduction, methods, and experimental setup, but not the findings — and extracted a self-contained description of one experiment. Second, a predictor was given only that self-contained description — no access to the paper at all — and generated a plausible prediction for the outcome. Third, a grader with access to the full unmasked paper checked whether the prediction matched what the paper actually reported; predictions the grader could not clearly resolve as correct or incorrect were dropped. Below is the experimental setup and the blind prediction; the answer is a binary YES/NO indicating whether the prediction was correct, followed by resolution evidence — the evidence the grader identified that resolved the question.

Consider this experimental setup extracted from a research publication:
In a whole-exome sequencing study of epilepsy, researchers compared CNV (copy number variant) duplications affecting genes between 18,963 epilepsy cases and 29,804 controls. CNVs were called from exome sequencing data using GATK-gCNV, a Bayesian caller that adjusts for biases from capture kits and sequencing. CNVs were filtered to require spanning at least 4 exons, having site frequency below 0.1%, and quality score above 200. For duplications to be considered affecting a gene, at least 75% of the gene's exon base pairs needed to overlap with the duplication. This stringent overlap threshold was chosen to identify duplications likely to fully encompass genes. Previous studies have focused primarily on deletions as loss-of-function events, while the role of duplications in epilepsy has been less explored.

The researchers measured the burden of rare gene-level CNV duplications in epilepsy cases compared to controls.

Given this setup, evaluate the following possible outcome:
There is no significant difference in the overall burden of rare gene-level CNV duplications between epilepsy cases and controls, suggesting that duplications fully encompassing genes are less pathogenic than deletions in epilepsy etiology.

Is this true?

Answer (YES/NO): YES